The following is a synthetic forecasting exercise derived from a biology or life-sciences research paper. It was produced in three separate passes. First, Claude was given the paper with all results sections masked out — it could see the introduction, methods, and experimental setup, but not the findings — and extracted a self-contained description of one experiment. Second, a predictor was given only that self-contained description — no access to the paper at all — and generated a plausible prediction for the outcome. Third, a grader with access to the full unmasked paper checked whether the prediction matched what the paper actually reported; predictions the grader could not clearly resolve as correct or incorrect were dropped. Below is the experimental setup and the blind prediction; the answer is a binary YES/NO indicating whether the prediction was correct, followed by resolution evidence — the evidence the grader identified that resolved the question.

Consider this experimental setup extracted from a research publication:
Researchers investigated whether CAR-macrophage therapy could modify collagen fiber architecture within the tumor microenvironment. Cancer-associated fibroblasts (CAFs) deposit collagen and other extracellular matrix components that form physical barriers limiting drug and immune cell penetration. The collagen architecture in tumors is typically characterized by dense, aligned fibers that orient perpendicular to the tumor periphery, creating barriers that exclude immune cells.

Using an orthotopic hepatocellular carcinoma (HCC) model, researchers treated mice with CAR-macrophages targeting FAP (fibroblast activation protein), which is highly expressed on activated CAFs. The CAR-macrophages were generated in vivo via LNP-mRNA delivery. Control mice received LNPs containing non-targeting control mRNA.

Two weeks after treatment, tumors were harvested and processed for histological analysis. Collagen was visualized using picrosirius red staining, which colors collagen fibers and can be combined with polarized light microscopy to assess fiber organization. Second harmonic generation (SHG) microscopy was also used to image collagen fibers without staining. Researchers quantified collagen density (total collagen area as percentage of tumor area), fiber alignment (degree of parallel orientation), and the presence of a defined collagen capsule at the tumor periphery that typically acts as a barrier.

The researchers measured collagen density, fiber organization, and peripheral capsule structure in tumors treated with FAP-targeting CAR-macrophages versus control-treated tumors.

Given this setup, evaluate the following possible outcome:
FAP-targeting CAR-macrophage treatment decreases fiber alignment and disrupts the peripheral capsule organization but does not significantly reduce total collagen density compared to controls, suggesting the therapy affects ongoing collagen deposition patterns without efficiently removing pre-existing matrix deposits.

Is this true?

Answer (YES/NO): NO